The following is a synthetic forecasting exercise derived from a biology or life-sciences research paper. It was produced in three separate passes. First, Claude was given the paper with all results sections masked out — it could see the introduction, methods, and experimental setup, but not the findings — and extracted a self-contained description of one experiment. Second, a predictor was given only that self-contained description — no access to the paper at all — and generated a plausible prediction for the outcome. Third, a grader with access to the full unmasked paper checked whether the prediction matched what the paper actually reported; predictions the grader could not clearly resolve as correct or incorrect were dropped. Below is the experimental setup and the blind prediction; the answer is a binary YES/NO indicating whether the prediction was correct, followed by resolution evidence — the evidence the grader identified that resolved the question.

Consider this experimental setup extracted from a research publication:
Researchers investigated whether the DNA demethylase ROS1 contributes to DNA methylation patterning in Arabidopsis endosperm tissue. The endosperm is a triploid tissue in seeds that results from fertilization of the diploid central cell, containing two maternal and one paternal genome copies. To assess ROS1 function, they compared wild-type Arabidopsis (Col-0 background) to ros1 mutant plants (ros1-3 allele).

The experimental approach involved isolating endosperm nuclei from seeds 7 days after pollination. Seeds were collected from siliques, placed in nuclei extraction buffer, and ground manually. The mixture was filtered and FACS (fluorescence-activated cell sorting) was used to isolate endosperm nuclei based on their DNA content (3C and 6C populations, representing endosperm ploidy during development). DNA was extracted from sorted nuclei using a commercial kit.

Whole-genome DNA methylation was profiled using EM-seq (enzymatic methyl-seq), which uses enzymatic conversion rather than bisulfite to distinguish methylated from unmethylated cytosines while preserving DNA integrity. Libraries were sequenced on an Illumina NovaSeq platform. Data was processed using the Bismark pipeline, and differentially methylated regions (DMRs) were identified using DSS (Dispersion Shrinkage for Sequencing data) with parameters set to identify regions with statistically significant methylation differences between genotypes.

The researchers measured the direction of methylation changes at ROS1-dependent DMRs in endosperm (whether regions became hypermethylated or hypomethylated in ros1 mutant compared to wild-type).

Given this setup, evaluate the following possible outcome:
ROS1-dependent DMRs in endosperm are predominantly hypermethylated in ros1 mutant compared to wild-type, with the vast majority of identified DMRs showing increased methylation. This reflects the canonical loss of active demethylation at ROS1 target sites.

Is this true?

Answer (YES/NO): YES